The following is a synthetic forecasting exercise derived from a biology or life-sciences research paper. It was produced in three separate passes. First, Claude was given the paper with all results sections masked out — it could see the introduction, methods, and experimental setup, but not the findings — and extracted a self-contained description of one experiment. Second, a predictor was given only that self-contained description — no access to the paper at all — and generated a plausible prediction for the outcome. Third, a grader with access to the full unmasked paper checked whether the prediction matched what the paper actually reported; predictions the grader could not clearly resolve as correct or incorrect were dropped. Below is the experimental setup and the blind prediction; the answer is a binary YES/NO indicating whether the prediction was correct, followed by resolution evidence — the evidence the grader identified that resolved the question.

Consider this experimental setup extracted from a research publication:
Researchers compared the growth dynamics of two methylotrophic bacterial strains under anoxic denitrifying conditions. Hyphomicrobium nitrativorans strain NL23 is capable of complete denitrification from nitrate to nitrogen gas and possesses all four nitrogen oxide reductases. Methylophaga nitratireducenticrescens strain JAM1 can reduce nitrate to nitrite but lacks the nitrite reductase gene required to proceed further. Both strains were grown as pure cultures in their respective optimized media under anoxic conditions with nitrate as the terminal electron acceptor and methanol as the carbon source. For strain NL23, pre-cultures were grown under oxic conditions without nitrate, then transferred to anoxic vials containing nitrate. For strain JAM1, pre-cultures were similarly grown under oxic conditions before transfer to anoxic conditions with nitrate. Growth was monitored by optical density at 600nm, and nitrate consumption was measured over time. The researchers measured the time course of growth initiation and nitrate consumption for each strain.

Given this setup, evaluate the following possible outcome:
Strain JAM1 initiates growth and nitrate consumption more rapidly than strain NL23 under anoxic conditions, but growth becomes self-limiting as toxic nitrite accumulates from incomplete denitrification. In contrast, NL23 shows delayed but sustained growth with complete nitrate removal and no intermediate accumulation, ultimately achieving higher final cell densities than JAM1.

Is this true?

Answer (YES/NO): NO